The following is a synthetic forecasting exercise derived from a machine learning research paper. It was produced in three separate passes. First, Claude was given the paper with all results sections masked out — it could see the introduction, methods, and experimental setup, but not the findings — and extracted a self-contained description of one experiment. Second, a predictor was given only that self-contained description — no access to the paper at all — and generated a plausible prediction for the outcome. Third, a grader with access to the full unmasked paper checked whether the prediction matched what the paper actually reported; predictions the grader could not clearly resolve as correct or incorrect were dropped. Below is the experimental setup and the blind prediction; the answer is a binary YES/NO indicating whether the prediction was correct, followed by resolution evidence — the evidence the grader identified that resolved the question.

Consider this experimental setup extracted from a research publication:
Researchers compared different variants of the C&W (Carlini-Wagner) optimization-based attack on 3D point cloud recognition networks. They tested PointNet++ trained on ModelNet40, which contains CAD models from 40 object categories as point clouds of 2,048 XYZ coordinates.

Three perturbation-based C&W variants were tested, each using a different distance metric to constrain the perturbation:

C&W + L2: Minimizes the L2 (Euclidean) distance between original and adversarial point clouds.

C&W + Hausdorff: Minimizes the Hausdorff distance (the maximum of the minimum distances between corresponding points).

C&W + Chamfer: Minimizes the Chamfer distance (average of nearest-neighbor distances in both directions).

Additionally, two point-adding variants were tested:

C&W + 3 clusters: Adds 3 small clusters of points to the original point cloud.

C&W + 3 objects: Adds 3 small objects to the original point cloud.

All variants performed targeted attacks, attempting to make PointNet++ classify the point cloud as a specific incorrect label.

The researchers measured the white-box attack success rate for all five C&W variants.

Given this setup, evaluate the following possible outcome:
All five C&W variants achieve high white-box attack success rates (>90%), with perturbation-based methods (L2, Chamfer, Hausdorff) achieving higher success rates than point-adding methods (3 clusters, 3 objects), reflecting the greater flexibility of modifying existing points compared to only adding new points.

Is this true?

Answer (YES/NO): YES